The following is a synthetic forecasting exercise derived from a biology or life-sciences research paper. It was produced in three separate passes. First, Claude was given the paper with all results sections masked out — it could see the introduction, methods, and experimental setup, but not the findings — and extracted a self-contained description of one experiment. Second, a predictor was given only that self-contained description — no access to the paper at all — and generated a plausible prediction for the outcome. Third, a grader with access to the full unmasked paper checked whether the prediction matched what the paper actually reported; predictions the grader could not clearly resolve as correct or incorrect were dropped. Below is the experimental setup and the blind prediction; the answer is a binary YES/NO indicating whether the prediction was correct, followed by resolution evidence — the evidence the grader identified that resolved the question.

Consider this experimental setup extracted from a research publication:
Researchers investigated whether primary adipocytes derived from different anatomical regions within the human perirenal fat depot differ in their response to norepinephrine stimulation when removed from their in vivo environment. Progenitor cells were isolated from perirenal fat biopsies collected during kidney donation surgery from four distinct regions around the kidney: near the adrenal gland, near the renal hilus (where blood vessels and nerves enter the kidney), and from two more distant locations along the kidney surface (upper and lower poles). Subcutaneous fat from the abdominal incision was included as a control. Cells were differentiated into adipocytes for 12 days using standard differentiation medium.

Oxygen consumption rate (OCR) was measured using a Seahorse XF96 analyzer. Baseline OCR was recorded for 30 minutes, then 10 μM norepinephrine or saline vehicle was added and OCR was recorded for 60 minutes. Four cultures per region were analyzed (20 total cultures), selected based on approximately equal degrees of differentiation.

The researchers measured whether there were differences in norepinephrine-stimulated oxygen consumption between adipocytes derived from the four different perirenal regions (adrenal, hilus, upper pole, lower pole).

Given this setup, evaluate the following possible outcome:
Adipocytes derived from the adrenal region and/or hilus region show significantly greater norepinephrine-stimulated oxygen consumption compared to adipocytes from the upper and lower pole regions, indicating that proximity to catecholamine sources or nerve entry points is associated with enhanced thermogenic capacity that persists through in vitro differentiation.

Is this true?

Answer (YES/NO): NO